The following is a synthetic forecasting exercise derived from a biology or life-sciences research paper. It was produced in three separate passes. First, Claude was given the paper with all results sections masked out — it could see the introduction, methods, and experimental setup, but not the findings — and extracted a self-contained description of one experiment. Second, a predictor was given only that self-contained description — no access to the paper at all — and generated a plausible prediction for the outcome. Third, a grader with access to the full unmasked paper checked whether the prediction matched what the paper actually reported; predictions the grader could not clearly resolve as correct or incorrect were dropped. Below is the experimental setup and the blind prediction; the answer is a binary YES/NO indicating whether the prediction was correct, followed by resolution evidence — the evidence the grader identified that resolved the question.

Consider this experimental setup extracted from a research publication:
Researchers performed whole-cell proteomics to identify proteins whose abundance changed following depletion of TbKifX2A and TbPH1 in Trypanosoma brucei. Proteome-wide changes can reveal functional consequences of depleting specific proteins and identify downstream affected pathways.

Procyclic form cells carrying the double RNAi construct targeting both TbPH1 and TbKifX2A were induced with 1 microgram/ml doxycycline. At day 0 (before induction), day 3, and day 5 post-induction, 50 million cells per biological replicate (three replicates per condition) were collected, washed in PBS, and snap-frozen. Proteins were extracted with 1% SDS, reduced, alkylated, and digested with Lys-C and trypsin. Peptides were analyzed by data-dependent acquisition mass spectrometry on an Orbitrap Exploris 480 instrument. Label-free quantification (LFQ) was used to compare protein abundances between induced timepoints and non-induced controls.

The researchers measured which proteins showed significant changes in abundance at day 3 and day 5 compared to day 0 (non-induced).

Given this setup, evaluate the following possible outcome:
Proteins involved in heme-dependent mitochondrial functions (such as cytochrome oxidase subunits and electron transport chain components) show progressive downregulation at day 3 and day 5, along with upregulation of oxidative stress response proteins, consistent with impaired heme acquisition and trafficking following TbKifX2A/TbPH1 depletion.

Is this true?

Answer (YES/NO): NO